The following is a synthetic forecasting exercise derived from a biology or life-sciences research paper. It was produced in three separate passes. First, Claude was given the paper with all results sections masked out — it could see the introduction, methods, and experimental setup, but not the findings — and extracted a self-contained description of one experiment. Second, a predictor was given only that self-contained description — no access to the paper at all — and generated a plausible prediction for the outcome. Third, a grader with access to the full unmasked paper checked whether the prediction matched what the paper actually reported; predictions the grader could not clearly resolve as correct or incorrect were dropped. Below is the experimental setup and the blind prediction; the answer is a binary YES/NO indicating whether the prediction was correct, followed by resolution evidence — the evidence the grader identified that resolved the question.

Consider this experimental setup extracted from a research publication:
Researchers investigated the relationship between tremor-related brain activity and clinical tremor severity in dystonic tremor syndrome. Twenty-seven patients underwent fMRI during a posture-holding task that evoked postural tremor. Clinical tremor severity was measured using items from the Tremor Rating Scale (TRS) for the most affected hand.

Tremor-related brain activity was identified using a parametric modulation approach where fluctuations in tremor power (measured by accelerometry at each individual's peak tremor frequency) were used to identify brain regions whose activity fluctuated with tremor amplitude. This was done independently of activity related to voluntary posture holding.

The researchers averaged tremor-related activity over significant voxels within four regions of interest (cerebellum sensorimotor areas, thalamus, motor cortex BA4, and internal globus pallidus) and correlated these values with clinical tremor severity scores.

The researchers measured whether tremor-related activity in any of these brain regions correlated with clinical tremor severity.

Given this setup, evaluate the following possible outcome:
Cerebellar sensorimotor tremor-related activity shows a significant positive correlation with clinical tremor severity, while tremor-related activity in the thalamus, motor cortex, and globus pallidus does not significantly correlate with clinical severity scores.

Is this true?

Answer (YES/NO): NO